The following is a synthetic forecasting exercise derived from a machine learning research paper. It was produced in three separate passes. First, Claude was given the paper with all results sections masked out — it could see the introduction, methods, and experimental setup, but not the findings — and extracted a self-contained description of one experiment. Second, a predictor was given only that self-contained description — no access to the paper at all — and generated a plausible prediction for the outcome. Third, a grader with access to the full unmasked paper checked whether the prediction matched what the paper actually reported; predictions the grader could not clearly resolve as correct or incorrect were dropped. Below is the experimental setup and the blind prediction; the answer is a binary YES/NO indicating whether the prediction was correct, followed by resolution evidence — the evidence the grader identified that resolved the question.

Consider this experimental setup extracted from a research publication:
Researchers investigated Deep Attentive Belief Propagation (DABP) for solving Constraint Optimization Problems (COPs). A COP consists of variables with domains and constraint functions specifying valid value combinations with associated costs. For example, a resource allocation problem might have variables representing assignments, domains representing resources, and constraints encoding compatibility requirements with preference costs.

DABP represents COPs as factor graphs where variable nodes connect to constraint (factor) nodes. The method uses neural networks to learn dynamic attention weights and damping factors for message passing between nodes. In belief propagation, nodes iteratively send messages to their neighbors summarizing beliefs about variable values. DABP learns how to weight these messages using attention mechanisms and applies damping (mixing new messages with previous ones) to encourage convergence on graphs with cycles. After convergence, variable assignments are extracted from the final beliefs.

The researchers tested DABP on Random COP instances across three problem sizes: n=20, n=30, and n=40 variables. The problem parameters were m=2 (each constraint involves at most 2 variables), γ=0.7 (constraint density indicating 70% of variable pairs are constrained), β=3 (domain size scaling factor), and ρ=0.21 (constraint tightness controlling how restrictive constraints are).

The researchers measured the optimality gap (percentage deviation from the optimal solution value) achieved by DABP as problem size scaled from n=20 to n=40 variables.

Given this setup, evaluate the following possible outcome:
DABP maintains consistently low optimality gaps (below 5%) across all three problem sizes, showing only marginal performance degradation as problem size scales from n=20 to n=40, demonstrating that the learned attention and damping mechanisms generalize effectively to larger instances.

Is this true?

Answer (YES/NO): NO